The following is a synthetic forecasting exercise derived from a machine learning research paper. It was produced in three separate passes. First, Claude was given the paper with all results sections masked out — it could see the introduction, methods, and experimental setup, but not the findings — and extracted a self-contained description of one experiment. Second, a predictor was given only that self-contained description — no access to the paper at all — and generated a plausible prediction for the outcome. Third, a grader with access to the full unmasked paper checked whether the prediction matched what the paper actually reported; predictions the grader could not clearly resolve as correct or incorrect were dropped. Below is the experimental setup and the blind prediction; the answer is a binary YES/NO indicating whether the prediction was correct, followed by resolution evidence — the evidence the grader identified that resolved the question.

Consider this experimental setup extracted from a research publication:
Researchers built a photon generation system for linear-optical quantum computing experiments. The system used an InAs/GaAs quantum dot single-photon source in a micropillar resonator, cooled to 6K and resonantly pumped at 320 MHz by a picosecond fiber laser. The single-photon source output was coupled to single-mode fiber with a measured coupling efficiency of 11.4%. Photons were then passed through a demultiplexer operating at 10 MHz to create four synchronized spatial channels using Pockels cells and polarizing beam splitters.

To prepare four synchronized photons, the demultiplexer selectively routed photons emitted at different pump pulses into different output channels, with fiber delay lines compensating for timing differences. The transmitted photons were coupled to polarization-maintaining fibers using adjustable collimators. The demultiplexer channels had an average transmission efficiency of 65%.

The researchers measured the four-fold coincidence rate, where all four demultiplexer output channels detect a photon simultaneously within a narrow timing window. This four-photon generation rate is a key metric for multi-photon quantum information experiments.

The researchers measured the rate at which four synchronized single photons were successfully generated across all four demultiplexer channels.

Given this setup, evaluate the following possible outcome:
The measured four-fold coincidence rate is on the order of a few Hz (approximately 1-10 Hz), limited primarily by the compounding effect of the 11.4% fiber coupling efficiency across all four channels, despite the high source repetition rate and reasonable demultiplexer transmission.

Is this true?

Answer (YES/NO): NO